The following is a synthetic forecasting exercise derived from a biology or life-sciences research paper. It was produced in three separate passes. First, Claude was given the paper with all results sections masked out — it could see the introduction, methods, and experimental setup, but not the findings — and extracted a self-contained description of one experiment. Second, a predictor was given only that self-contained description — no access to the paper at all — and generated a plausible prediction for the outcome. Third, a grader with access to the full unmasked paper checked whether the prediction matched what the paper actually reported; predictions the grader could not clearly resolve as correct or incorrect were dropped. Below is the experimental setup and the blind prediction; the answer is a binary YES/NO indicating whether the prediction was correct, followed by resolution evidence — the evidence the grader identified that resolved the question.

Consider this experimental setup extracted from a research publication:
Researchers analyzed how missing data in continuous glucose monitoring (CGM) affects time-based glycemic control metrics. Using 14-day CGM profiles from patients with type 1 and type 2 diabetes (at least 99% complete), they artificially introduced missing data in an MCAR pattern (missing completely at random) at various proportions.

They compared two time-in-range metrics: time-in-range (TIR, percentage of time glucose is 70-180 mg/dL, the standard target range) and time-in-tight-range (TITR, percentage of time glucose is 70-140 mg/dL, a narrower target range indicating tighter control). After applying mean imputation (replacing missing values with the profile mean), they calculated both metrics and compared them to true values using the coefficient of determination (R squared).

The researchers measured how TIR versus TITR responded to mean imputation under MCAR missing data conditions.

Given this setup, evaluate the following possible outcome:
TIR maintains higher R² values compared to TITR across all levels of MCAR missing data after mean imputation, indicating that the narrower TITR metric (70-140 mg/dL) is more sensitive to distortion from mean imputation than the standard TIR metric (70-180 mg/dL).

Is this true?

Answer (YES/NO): YES